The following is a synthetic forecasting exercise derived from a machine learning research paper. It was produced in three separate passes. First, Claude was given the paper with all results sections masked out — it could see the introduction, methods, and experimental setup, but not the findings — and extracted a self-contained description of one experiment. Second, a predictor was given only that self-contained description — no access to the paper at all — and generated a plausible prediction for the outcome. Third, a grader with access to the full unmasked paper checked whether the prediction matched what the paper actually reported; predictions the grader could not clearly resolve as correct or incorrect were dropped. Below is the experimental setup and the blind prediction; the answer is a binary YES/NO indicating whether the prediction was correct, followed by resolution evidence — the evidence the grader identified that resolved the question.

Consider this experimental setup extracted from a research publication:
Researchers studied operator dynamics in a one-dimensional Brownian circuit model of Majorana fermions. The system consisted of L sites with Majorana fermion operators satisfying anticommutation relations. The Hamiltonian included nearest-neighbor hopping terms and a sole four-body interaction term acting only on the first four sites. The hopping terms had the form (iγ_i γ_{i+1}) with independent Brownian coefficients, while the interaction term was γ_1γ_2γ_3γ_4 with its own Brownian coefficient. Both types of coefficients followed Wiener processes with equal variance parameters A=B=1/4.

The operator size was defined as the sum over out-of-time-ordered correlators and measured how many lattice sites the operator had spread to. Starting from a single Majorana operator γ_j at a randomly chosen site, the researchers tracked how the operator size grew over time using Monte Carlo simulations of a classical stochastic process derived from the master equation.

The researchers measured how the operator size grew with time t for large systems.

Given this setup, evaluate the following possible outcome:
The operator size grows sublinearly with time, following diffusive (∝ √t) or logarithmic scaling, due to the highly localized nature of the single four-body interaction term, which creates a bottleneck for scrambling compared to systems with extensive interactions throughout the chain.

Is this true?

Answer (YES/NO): NO